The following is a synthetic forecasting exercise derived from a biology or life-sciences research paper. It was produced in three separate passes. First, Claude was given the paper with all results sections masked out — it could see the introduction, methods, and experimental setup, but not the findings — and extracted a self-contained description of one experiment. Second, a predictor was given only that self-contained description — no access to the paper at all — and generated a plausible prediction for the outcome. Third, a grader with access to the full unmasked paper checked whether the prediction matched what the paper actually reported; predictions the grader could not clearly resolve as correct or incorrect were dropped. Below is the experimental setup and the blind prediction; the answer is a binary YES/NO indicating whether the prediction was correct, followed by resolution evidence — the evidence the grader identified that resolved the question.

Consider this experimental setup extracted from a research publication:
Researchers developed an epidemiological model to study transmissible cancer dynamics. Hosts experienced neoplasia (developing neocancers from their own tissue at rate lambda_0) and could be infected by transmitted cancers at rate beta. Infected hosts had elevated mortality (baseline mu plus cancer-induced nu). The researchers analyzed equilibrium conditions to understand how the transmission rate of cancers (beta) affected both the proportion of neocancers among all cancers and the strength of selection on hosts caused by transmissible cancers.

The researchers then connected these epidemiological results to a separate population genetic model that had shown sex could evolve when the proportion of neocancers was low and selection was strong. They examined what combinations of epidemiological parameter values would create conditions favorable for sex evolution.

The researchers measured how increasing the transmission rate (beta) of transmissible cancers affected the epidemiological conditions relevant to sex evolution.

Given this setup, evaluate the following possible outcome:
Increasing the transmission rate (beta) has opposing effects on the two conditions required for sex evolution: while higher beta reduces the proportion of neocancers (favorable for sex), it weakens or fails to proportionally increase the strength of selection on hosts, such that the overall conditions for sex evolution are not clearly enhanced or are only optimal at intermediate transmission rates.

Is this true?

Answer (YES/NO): NO